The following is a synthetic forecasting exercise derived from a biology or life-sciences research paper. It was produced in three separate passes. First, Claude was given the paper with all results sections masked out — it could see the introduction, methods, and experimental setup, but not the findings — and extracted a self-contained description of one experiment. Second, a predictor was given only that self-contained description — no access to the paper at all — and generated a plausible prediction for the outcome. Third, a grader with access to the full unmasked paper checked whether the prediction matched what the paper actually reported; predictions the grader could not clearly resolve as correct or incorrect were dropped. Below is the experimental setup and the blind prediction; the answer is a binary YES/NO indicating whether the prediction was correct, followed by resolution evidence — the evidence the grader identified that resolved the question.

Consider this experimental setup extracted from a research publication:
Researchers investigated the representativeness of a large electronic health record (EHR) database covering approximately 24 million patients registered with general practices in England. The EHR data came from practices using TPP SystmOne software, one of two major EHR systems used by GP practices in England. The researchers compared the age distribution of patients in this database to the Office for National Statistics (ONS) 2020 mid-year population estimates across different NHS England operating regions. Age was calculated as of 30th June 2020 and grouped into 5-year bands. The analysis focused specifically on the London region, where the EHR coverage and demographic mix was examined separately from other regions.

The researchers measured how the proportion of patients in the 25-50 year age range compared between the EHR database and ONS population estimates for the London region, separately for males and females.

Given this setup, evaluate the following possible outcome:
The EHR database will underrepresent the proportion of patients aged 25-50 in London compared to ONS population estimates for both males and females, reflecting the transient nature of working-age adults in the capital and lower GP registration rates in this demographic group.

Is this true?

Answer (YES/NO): NO